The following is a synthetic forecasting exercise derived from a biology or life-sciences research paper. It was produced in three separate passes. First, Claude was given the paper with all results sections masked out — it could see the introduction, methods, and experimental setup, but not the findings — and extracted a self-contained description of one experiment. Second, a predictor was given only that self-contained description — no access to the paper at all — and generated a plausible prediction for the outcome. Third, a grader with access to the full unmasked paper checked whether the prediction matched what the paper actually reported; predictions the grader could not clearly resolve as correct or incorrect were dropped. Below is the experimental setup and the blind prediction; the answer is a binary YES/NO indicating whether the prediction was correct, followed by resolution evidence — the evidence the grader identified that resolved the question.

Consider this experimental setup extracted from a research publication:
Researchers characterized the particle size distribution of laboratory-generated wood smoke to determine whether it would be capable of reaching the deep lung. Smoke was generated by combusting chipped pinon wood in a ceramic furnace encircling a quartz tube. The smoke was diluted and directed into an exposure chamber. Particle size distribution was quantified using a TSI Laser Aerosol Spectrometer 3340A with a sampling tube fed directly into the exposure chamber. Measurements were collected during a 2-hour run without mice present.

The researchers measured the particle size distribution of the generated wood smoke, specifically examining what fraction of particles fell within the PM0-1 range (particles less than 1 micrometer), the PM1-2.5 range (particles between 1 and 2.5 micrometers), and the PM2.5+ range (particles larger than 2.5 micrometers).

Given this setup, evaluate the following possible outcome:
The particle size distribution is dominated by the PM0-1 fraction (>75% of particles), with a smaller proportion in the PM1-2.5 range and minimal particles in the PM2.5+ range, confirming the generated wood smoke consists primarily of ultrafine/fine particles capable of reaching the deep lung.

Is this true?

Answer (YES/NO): YES